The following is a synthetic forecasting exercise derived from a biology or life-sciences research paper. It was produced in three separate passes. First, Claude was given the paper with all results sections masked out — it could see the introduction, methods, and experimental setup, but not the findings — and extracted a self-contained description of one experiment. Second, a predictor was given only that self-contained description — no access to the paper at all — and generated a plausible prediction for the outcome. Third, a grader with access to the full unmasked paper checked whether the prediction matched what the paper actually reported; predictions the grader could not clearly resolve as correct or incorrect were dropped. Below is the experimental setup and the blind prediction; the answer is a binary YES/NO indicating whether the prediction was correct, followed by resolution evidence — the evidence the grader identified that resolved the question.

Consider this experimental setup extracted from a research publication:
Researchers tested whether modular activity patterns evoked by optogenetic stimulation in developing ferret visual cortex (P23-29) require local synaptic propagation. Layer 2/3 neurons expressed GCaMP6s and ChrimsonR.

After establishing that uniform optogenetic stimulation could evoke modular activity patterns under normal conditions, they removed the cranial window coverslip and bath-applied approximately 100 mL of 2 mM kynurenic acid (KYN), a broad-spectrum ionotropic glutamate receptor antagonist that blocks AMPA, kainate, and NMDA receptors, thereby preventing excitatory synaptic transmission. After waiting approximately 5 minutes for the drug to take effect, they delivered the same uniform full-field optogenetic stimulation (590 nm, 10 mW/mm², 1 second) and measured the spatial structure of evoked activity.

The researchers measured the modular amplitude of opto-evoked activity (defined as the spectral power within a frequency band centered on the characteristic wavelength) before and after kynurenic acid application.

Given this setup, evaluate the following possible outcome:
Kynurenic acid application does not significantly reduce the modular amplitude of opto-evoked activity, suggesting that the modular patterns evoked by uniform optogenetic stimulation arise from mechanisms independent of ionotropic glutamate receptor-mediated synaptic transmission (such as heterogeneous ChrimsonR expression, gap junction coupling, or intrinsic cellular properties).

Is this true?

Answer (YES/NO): NO